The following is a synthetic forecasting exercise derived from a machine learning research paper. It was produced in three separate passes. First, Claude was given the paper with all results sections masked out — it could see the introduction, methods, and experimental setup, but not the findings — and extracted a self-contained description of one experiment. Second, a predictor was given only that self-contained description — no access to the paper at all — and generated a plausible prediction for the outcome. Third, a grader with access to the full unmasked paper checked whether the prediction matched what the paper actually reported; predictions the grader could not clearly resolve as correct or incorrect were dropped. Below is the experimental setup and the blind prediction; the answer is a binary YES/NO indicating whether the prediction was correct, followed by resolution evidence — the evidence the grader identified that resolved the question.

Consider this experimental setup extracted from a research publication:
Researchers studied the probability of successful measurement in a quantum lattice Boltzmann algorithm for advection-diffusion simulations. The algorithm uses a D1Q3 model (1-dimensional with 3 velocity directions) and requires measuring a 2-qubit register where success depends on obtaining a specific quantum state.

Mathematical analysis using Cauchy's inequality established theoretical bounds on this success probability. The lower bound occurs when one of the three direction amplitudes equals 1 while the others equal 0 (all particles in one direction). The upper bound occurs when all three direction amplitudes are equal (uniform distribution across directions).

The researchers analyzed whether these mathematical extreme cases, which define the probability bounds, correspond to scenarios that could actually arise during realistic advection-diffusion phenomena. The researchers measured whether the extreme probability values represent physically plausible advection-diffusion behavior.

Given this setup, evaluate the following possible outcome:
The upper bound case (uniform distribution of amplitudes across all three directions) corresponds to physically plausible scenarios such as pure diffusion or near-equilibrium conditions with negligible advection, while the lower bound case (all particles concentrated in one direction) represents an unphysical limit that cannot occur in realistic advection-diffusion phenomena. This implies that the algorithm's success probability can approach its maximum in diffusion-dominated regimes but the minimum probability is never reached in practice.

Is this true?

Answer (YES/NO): NO